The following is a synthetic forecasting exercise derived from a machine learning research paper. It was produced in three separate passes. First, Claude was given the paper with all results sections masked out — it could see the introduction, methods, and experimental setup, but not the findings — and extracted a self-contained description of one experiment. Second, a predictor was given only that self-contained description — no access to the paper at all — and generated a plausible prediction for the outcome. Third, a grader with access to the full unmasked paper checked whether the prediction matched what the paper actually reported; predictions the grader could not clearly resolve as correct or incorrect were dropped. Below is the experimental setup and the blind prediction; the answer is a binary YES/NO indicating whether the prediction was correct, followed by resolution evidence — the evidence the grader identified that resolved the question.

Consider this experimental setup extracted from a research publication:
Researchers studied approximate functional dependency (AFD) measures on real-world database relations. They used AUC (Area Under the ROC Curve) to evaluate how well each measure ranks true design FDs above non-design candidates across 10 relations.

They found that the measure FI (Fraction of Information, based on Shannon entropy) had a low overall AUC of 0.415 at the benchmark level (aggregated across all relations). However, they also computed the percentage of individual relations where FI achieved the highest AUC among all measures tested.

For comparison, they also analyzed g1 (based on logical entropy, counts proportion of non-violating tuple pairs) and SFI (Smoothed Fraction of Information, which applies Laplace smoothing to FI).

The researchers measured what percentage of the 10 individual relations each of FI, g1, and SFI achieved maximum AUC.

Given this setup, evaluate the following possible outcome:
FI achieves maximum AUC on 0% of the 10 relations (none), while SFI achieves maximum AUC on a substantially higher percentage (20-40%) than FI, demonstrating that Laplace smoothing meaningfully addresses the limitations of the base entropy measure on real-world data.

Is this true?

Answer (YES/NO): NO